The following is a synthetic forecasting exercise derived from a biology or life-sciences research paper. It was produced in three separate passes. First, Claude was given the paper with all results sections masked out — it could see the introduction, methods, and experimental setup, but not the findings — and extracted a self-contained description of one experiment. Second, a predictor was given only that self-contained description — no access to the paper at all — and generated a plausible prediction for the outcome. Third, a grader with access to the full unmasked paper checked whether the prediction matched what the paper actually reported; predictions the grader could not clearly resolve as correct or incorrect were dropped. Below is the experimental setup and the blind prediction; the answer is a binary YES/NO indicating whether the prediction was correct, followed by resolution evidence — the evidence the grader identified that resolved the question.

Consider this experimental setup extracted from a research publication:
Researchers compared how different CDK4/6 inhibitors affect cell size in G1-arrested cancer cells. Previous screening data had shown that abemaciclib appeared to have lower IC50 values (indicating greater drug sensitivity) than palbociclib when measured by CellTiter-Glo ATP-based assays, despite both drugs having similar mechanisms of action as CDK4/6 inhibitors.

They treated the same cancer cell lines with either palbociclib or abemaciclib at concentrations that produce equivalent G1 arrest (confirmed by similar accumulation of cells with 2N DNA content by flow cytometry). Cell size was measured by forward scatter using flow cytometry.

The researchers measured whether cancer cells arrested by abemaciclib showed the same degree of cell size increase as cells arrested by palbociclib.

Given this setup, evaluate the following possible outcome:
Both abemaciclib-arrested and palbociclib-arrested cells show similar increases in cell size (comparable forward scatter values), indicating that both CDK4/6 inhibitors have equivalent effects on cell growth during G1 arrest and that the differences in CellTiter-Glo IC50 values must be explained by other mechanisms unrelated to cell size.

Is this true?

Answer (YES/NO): NO